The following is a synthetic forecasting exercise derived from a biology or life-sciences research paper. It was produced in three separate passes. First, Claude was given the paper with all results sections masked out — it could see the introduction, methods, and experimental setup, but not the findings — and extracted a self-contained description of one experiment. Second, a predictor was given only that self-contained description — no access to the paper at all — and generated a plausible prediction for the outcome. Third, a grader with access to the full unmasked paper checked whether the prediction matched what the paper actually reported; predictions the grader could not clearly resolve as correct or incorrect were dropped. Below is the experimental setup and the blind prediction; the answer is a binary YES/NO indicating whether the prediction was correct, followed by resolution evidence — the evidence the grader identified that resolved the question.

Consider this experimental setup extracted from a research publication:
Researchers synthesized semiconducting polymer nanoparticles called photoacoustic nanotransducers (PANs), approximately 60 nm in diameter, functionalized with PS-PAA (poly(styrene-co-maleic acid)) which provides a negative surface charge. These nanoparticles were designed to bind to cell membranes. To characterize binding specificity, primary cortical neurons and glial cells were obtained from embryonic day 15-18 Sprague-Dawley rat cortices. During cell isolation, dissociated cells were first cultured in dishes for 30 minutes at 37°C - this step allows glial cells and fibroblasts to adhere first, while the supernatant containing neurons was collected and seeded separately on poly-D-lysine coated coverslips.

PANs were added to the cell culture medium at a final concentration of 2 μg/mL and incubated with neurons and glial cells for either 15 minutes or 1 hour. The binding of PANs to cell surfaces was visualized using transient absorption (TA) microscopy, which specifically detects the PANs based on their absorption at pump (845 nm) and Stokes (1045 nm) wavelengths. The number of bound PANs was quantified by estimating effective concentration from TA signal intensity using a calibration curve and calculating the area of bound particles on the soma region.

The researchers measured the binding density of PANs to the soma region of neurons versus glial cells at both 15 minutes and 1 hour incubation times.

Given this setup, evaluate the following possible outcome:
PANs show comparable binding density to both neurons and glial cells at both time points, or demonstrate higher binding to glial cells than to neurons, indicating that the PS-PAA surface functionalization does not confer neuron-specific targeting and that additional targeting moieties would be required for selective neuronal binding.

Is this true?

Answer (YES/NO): NO